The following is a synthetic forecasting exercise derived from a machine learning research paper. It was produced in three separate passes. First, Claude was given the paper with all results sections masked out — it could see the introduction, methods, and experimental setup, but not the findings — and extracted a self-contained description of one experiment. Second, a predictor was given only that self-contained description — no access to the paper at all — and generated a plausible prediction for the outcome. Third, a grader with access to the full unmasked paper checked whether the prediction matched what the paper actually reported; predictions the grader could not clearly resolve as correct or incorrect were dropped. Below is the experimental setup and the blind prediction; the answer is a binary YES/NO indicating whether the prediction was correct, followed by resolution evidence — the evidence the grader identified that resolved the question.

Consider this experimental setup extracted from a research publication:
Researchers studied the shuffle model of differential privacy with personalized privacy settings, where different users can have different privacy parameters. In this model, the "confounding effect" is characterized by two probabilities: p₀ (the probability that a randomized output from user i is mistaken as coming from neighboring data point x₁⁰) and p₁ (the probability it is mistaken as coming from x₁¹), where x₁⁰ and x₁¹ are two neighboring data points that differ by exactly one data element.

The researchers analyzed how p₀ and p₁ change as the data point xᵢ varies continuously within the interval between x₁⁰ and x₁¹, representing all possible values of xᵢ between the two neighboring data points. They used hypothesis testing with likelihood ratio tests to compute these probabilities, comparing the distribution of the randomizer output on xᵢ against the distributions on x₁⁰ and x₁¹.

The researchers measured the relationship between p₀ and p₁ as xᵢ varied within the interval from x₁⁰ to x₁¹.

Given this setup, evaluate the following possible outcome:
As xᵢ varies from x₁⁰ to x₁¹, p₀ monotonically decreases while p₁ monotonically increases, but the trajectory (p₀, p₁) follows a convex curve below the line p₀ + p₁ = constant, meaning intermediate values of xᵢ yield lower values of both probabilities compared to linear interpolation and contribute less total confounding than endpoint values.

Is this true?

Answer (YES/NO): NO